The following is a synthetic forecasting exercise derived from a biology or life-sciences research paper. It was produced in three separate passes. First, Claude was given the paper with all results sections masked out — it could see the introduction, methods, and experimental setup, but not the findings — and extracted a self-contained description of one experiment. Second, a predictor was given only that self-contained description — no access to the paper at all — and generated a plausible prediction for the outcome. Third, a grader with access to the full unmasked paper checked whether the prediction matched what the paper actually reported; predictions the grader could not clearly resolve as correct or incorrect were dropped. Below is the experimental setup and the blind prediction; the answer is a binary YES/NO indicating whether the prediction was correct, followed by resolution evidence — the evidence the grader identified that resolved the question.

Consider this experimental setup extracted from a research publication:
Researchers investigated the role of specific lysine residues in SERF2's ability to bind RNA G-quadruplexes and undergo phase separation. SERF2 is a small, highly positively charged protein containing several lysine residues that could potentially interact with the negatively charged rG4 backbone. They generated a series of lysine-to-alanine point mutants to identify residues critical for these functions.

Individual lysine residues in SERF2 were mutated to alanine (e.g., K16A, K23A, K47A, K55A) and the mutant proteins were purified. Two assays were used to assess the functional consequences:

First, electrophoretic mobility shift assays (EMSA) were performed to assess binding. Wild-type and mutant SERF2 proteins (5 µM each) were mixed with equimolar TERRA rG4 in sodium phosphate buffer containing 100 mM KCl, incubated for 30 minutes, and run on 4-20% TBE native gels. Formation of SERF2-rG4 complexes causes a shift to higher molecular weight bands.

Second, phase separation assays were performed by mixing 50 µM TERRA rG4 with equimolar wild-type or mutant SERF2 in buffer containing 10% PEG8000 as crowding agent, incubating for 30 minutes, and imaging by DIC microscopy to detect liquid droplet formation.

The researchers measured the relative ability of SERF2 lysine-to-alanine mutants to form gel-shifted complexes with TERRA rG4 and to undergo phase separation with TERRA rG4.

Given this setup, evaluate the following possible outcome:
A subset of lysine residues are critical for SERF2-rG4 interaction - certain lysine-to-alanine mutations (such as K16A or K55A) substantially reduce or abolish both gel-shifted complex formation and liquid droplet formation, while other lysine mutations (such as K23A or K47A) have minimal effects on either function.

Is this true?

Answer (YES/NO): NO